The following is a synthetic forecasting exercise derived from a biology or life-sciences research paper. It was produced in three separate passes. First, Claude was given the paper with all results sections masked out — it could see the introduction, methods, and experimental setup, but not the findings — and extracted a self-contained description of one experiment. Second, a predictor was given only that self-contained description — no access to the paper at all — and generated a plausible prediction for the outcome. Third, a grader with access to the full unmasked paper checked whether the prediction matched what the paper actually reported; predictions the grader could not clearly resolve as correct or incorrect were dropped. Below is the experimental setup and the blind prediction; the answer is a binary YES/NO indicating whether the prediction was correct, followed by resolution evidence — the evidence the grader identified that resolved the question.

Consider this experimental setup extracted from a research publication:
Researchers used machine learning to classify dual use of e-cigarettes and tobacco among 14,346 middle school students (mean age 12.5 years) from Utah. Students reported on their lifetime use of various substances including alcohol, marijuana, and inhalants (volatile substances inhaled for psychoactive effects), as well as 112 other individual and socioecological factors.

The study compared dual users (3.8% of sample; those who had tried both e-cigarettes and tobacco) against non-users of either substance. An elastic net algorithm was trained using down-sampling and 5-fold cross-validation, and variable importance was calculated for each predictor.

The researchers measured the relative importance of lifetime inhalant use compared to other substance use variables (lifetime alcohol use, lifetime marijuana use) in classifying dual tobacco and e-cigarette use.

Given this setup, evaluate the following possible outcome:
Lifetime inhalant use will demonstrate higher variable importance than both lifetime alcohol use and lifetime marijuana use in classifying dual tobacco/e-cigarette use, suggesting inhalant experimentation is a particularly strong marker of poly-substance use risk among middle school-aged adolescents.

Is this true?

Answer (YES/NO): NO